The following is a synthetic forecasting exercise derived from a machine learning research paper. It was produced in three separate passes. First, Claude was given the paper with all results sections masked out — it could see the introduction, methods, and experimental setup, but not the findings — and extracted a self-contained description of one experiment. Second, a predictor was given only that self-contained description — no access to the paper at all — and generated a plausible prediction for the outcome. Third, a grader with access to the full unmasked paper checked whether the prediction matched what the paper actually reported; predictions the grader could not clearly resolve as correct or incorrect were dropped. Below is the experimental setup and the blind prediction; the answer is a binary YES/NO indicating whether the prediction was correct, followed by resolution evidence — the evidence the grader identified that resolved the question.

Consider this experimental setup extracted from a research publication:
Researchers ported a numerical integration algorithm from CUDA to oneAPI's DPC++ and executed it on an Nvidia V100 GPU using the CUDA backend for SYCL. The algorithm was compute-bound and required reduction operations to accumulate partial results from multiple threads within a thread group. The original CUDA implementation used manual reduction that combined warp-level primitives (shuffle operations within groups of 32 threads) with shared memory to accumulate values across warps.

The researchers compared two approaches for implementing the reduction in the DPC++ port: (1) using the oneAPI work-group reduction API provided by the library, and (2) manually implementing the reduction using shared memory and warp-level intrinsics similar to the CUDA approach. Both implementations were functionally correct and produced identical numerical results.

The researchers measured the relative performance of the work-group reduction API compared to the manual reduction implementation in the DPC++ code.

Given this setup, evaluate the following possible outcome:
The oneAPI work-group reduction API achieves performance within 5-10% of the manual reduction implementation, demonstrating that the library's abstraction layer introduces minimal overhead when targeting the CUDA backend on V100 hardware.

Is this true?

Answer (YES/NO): NO